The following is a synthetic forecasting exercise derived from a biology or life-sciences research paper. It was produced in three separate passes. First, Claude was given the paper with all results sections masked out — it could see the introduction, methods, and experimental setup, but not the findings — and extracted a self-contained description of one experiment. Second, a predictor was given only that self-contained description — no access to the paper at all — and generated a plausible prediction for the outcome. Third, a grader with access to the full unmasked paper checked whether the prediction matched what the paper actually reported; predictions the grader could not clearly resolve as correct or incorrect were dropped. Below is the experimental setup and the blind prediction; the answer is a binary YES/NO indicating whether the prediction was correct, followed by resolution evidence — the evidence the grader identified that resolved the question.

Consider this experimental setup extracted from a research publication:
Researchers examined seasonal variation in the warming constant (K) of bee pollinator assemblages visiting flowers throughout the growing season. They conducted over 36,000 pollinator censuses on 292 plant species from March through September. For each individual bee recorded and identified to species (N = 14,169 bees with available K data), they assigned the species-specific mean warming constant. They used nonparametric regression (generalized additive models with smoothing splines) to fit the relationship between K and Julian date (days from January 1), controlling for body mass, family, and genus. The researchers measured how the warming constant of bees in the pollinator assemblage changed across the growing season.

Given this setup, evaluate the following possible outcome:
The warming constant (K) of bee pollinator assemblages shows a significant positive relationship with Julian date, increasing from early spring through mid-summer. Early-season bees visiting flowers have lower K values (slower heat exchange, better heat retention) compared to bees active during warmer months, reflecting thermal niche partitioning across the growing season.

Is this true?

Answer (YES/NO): YES